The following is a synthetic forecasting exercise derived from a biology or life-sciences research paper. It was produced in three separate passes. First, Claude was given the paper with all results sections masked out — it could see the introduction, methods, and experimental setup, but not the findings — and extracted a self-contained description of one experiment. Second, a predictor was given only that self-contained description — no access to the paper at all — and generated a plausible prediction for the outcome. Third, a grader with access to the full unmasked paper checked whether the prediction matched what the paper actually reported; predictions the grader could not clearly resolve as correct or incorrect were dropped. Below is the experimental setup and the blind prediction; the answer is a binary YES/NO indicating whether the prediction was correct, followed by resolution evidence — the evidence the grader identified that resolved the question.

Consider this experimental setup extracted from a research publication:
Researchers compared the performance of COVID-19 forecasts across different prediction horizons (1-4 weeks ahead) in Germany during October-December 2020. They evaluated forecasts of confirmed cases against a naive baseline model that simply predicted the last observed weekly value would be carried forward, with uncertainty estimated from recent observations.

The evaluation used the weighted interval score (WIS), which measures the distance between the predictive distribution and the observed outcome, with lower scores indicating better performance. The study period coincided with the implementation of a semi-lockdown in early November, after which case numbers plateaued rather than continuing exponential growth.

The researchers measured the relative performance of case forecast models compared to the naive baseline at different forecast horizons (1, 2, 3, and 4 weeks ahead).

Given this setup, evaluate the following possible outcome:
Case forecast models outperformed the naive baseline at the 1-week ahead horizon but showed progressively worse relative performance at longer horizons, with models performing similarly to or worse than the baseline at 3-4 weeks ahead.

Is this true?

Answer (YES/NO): YES